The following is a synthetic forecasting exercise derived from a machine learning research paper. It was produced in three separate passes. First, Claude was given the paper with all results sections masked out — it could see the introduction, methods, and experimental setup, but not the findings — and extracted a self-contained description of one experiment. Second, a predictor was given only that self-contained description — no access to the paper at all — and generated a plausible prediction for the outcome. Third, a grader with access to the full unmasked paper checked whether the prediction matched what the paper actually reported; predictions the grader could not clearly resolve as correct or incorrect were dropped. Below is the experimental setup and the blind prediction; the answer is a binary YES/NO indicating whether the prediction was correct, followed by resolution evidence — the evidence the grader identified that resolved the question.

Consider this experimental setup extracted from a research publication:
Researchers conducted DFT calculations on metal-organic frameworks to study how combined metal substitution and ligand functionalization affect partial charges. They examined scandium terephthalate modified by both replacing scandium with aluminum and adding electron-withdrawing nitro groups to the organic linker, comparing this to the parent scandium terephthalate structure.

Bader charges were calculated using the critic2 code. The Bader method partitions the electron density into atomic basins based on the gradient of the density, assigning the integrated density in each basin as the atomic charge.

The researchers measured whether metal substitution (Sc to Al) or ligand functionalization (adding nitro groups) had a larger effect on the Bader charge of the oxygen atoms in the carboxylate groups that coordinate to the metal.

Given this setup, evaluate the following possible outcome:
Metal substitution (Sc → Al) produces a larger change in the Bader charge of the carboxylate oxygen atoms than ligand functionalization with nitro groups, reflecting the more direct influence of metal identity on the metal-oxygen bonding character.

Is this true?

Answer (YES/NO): YES